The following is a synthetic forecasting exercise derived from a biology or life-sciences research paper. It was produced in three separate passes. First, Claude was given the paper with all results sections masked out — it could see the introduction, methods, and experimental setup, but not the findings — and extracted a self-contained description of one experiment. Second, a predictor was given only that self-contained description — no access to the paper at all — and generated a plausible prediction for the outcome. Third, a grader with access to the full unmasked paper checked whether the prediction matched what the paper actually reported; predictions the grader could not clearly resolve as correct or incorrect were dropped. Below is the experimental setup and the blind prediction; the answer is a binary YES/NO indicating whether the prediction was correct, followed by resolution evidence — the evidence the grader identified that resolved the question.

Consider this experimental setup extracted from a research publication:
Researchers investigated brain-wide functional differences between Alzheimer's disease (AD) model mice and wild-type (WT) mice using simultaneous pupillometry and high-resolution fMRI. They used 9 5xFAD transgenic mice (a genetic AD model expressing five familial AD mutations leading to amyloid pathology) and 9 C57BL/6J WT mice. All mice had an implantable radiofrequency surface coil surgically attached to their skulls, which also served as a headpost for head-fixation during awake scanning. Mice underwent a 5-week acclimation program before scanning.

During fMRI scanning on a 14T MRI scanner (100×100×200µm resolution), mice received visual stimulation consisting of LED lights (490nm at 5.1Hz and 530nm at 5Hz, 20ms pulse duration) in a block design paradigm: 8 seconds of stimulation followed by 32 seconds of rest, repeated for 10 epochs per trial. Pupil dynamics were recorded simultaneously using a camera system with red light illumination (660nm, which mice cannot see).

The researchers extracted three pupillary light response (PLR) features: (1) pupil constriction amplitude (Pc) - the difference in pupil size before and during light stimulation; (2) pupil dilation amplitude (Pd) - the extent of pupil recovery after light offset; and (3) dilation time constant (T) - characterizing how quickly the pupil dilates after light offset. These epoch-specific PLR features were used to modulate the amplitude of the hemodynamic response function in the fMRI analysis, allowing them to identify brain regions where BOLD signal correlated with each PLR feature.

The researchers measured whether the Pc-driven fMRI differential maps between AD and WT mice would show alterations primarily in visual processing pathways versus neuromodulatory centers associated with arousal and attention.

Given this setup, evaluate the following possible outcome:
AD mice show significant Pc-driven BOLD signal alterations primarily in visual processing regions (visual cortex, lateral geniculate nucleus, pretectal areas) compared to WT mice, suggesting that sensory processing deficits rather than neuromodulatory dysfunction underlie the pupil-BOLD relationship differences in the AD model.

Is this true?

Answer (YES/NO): YES